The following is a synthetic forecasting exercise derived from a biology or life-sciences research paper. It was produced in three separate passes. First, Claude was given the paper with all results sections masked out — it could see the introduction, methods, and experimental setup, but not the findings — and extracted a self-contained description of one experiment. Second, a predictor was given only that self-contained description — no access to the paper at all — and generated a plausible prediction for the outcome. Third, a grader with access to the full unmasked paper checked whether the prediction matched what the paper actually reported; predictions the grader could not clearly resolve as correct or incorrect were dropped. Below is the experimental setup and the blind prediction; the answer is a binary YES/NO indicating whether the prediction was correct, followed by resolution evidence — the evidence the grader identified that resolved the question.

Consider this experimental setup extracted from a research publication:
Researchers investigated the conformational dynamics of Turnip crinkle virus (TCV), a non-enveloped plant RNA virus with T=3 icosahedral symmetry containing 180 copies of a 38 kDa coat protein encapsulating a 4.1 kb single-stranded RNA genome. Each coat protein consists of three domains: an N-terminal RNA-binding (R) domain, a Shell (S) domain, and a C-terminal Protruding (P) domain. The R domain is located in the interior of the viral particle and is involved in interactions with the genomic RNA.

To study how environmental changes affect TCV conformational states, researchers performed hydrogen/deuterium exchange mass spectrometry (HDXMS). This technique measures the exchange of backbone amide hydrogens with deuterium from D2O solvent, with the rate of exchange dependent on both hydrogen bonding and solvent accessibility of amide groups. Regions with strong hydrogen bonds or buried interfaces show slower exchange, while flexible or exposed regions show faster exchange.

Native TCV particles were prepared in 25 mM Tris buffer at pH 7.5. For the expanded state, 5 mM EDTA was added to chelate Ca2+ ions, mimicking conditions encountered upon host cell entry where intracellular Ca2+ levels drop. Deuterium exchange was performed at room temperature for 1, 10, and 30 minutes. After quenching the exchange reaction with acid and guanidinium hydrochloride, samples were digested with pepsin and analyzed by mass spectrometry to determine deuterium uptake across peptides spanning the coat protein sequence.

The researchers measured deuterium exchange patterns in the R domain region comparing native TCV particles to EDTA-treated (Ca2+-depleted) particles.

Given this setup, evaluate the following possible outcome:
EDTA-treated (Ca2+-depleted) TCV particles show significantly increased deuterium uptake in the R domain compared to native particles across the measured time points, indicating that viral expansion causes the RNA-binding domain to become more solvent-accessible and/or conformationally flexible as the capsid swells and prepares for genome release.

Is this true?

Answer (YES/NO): NO